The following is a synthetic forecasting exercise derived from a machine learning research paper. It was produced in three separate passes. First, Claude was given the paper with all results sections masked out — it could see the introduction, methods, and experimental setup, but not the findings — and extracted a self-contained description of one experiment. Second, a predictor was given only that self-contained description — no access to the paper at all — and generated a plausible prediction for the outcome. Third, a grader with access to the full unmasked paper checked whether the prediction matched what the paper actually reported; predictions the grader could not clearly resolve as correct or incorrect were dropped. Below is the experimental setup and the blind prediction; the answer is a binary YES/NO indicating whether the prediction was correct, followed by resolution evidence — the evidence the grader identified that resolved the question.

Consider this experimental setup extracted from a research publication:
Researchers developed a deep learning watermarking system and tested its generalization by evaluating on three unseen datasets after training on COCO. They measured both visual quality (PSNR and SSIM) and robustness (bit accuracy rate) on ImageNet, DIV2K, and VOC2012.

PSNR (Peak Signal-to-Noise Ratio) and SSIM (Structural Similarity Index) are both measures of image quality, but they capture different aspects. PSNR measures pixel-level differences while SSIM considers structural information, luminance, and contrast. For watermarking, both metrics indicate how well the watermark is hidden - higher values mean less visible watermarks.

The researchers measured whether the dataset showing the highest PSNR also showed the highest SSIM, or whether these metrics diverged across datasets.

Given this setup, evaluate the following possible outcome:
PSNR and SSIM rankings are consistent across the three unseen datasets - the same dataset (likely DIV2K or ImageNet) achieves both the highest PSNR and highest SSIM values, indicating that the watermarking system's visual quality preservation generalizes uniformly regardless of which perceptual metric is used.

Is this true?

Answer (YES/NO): YES